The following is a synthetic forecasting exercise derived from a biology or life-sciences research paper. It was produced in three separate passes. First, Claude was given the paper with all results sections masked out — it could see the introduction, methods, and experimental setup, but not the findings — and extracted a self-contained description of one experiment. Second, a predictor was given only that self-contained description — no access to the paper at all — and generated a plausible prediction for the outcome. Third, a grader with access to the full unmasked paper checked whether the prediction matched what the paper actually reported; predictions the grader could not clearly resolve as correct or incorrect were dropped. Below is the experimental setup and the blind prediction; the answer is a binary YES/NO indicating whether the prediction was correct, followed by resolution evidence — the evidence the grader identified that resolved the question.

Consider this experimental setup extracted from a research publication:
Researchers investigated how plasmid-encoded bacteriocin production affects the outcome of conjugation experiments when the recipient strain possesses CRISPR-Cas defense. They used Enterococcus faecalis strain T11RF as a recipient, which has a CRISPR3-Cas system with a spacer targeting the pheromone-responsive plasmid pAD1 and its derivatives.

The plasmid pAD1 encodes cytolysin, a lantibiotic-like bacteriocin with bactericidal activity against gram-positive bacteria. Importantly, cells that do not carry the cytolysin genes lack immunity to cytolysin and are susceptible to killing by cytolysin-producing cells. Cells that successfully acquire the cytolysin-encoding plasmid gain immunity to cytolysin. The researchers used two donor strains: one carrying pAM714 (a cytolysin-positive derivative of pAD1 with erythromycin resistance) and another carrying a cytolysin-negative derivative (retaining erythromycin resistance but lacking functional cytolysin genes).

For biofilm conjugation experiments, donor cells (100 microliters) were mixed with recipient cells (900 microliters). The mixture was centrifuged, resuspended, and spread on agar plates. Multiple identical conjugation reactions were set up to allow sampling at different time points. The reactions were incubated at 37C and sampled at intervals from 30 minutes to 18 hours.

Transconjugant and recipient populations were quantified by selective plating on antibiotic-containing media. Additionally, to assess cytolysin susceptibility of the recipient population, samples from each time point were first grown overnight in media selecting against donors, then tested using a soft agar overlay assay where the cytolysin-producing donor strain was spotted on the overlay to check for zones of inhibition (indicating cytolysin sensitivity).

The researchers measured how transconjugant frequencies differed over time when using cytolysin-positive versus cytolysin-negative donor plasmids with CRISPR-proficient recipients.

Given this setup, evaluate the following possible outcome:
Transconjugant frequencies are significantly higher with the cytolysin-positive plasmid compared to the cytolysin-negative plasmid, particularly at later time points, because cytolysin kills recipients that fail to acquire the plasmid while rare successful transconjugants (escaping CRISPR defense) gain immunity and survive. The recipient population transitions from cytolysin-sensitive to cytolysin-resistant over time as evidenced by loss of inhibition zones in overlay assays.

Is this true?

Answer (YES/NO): NO